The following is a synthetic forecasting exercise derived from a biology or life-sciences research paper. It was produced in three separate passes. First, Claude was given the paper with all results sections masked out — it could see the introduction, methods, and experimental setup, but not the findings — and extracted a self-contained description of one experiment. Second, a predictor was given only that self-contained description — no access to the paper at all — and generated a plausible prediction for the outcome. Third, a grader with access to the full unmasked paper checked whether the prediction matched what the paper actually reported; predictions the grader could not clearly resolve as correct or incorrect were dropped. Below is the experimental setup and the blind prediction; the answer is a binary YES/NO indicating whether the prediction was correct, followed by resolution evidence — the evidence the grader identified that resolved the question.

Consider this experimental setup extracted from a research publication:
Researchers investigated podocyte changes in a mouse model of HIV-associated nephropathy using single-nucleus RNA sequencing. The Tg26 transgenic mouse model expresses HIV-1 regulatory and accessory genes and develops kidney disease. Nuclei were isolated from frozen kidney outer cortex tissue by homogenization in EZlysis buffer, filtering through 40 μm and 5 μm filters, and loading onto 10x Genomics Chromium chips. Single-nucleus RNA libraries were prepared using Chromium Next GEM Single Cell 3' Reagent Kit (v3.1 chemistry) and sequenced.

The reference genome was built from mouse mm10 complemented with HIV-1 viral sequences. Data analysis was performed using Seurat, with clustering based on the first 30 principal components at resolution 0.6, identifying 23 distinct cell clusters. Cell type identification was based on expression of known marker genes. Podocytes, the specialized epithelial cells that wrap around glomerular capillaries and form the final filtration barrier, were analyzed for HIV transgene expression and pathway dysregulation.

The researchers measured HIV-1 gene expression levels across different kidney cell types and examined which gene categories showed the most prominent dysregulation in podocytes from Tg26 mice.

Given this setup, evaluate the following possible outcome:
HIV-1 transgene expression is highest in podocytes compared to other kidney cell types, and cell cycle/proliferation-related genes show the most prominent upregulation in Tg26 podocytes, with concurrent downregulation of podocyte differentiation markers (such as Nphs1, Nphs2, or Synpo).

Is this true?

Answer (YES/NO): NO